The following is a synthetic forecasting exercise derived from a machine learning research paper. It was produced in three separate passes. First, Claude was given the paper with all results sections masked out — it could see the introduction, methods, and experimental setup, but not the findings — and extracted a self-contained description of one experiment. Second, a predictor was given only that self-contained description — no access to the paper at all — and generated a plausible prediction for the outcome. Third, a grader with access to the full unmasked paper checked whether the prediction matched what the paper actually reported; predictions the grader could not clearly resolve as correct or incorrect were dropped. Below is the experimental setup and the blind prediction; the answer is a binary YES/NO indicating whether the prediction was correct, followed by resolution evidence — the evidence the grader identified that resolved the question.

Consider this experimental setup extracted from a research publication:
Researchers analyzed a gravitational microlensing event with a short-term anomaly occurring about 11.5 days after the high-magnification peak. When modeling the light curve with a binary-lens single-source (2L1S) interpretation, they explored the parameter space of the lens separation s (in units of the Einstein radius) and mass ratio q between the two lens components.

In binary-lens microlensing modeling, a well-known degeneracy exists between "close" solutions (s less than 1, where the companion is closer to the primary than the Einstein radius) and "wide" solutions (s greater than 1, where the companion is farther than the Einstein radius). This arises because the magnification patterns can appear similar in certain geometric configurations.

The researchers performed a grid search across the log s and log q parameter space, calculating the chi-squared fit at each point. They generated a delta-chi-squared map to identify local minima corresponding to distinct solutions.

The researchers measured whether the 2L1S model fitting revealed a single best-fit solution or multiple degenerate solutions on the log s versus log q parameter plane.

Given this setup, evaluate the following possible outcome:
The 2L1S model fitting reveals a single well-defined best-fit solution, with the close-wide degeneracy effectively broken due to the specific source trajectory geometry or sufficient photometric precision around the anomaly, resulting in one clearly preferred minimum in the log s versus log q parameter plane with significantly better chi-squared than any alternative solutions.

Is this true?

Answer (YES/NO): NO